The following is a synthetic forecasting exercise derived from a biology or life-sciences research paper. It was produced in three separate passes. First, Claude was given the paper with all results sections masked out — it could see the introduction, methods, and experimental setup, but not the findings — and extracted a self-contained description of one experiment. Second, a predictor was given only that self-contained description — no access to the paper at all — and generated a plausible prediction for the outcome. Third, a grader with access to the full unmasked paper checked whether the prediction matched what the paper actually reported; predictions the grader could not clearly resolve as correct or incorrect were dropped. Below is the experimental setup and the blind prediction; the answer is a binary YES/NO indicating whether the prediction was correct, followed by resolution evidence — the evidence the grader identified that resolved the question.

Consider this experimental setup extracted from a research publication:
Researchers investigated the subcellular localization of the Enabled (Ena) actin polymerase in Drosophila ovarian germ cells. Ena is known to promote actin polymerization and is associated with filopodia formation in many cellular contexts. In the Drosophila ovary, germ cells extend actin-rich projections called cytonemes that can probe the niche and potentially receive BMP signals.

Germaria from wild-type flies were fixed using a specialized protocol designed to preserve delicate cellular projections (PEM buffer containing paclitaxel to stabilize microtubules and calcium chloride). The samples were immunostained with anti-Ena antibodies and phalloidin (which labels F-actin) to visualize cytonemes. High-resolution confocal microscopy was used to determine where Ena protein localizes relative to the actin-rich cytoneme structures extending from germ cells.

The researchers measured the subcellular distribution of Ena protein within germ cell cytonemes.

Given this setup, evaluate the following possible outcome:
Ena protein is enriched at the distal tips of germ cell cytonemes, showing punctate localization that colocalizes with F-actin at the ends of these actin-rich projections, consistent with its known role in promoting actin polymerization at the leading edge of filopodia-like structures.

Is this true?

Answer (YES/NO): YES